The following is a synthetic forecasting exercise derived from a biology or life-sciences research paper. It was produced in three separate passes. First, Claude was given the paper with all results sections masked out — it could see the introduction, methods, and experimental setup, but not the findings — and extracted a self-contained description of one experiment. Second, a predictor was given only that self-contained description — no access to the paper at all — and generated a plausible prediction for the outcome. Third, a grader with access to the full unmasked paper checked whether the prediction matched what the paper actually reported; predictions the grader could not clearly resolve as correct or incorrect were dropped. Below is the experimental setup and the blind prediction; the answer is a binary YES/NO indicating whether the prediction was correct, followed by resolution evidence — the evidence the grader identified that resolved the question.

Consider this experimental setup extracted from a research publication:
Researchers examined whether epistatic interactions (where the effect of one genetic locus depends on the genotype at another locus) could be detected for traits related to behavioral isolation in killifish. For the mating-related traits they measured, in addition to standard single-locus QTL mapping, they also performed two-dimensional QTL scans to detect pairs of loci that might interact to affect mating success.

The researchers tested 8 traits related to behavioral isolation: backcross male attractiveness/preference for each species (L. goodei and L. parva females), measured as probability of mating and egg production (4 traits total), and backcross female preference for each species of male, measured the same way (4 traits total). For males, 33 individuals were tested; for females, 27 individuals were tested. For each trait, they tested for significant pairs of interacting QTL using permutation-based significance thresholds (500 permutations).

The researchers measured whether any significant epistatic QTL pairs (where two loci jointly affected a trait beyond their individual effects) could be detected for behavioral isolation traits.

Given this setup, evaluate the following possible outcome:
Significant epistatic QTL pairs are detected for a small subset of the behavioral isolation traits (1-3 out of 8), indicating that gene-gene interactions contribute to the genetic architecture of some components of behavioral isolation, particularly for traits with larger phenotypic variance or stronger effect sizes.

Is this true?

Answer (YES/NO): NO